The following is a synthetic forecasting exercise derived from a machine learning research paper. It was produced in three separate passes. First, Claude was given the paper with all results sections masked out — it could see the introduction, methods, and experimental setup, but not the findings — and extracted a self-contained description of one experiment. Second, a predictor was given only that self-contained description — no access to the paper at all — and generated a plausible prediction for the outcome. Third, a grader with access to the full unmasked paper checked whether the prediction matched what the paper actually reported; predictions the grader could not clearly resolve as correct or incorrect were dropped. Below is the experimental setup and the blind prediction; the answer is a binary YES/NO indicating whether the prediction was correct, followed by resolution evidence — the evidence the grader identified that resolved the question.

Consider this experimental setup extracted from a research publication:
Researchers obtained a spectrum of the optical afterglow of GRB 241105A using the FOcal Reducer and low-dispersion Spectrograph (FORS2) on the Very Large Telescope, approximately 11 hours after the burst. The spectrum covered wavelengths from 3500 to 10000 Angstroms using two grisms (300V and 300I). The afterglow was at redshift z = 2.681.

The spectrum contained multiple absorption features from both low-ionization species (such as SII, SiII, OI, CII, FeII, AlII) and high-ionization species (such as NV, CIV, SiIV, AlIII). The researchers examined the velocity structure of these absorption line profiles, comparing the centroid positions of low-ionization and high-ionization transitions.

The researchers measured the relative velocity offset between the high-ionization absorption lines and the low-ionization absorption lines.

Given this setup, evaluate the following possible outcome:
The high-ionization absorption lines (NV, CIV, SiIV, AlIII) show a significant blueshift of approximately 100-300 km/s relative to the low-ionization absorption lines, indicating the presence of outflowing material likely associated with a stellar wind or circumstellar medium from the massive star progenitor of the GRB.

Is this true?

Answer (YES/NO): NO